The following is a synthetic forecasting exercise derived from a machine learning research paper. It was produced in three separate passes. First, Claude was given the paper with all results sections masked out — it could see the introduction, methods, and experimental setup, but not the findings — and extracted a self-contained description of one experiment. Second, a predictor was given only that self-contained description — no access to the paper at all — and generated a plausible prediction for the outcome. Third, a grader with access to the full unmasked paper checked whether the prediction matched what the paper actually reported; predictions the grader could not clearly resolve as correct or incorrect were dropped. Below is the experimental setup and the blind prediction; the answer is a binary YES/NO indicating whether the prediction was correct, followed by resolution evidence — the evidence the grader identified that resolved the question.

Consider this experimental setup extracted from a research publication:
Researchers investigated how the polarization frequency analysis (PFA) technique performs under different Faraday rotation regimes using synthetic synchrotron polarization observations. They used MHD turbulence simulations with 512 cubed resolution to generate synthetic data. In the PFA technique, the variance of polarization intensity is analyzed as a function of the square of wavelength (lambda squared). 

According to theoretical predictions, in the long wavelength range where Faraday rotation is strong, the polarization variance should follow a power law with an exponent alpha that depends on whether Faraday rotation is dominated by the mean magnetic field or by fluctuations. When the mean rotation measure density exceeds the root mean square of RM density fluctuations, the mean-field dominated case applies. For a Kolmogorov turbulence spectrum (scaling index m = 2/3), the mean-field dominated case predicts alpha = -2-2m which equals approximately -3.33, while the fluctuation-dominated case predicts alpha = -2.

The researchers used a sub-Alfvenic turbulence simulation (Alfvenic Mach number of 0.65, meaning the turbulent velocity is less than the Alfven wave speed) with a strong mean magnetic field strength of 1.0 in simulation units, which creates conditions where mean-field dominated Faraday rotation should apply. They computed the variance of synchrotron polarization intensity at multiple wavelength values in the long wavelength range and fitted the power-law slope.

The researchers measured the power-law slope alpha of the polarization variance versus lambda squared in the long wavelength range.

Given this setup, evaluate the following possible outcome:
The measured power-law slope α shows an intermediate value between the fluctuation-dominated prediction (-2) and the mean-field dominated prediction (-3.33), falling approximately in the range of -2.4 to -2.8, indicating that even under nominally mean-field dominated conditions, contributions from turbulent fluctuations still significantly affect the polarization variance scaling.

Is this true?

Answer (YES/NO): NO